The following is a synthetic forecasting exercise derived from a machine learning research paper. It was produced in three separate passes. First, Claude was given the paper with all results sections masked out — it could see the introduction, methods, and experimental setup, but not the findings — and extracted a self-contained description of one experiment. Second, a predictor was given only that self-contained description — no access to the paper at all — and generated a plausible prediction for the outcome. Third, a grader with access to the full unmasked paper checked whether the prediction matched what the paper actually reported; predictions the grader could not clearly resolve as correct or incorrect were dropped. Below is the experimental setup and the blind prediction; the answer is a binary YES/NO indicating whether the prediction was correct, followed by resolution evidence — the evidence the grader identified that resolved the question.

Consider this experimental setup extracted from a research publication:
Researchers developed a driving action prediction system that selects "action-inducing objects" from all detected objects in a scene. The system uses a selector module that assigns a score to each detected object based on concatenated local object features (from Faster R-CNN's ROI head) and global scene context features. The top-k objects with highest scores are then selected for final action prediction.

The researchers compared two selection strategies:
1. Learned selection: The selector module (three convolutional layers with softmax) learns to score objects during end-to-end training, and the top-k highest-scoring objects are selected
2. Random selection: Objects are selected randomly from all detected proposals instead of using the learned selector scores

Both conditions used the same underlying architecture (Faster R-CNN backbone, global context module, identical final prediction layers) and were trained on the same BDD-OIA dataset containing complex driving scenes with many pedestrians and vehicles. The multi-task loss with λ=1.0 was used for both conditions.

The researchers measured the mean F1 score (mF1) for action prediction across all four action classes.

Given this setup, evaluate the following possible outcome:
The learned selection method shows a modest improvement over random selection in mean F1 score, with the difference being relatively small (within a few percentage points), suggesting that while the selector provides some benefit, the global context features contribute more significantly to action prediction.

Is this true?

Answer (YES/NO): YES